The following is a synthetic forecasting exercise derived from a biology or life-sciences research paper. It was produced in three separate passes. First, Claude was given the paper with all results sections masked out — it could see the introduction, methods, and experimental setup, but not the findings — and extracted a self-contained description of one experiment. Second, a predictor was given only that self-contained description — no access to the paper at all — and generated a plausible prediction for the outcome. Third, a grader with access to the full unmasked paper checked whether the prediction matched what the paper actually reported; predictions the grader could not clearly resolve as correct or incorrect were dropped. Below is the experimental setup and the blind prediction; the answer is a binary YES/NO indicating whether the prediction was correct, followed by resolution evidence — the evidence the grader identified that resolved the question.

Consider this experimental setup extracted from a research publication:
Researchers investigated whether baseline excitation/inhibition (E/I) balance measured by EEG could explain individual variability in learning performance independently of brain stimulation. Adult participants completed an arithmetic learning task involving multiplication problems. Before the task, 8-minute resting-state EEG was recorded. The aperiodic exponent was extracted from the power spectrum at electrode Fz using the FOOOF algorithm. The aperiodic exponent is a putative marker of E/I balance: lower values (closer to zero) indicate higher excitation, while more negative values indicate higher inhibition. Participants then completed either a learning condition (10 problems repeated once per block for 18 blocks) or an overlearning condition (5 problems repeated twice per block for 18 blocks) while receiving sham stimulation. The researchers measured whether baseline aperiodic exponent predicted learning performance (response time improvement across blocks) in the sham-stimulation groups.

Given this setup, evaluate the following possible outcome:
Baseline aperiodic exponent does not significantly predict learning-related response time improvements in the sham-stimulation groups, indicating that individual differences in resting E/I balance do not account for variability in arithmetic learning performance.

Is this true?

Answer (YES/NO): YES